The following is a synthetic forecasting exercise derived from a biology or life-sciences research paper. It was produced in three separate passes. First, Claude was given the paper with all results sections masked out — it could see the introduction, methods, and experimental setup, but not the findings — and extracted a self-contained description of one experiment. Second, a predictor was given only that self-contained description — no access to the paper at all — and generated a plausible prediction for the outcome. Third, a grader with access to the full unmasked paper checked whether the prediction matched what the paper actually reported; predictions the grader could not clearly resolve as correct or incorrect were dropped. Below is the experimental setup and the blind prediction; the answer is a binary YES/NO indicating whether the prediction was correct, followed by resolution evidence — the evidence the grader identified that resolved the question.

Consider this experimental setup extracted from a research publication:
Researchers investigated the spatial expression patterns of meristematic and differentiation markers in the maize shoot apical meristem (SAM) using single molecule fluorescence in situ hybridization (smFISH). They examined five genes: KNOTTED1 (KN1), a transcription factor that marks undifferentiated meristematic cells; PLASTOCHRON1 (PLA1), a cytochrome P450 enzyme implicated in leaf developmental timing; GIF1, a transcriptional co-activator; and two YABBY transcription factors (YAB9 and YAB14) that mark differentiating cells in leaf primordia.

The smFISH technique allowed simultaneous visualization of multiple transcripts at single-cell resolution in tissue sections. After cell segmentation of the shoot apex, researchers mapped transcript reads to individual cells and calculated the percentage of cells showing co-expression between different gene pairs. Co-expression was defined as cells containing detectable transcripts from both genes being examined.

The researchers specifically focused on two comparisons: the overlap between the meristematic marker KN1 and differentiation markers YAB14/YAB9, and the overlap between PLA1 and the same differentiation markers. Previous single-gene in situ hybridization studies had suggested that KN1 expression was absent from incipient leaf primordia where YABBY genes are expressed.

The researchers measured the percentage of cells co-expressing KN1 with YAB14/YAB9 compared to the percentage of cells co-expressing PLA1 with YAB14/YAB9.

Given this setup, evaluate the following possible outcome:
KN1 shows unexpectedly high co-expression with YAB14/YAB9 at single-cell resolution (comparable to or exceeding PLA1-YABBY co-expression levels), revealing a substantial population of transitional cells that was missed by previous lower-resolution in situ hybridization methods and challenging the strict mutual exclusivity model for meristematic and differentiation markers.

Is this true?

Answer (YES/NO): NO